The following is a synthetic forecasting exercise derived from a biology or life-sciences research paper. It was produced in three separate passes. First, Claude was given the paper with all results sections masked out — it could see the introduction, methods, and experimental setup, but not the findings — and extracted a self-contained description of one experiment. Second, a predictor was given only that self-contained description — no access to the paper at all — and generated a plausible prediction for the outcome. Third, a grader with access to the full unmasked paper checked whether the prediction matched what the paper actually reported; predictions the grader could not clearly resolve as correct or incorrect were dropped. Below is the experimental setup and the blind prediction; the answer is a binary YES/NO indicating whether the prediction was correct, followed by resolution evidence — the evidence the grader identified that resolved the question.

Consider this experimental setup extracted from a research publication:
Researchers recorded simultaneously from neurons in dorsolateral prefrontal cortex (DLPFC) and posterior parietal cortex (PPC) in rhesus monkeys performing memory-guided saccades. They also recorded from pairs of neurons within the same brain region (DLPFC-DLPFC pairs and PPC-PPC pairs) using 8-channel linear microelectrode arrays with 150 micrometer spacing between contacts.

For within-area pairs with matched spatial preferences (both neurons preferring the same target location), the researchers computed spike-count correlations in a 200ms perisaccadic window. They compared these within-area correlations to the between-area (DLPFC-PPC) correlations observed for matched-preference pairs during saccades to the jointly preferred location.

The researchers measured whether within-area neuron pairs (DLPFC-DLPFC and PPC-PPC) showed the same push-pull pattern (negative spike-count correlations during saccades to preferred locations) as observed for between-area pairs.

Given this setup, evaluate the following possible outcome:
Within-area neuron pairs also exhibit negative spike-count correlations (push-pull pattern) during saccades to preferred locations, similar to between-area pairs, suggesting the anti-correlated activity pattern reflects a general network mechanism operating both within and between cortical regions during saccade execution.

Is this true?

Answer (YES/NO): NO